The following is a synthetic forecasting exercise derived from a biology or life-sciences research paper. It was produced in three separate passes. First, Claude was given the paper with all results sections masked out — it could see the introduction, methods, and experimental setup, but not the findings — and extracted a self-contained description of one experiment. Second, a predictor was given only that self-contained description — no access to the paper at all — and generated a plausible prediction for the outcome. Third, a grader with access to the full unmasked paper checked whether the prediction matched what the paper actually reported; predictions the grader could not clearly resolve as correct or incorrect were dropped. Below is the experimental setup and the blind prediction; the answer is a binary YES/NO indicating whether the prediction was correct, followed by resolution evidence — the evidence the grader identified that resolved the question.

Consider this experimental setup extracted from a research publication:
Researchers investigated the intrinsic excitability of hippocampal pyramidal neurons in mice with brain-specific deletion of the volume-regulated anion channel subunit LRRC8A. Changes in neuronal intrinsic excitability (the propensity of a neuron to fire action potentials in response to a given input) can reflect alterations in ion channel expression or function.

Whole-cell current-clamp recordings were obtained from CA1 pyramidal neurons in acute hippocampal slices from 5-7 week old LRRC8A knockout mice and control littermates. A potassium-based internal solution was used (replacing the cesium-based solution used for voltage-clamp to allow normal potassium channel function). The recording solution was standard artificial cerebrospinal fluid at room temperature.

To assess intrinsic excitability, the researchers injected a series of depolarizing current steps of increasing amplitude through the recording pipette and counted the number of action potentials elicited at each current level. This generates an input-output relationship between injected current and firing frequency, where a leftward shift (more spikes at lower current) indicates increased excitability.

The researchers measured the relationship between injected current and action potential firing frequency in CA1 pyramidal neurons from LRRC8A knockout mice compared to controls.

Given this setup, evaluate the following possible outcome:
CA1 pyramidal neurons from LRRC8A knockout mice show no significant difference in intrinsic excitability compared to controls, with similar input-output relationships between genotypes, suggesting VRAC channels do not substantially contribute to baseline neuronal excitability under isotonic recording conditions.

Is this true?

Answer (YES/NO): NO